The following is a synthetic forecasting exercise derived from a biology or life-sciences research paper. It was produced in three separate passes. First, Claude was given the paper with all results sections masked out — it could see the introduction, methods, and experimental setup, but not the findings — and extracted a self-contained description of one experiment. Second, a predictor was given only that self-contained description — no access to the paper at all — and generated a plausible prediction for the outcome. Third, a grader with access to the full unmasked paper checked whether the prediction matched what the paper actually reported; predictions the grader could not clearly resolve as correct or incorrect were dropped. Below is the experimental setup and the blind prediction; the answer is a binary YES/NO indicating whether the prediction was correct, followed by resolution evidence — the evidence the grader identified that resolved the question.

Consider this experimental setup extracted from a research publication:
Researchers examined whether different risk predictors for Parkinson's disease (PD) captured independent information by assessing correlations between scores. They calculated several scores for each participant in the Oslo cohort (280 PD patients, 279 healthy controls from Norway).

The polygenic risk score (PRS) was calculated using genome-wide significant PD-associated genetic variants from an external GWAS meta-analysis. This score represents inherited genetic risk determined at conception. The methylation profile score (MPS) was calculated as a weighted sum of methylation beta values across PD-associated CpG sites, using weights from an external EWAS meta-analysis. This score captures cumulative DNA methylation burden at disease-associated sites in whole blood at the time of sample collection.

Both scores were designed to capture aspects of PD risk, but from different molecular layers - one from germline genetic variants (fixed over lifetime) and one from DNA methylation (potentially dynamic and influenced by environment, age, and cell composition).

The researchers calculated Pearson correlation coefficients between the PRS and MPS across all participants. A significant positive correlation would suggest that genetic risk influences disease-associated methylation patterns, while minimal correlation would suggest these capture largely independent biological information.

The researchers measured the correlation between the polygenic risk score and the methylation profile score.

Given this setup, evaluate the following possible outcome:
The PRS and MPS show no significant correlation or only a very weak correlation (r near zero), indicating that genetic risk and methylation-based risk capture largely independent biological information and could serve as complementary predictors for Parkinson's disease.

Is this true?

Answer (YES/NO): YES